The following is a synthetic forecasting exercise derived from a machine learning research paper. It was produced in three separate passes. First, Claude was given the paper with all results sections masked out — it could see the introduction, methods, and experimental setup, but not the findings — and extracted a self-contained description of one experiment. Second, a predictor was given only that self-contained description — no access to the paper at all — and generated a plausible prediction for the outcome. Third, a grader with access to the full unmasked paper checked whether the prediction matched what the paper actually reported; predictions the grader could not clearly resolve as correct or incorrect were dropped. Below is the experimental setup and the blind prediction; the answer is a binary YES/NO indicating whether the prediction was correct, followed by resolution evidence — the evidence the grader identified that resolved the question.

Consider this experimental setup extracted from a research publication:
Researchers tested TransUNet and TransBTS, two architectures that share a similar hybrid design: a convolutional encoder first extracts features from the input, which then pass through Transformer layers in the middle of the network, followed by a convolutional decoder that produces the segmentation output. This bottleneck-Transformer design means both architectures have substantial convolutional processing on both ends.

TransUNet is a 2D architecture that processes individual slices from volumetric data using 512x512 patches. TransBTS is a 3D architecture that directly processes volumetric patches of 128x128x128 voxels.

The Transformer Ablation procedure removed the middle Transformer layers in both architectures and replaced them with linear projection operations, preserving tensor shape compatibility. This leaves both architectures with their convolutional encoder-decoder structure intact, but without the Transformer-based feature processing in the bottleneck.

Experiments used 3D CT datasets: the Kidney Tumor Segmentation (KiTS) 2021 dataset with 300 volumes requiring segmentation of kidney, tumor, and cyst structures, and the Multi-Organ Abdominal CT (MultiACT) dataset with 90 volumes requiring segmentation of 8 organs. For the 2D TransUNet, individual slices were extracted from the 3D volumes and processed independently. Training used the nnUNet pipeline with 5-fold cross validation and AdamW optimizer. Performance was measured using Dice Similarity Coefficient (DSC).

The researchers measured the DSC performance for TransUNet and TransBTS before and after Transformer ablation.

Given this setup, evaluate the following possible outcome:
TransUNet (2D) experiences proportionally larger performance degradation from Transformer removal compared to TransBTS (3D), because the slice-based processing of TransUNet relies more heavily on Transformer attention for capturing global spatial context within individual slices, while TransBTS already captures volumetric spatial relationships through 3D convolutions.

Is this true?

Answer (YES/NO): NO